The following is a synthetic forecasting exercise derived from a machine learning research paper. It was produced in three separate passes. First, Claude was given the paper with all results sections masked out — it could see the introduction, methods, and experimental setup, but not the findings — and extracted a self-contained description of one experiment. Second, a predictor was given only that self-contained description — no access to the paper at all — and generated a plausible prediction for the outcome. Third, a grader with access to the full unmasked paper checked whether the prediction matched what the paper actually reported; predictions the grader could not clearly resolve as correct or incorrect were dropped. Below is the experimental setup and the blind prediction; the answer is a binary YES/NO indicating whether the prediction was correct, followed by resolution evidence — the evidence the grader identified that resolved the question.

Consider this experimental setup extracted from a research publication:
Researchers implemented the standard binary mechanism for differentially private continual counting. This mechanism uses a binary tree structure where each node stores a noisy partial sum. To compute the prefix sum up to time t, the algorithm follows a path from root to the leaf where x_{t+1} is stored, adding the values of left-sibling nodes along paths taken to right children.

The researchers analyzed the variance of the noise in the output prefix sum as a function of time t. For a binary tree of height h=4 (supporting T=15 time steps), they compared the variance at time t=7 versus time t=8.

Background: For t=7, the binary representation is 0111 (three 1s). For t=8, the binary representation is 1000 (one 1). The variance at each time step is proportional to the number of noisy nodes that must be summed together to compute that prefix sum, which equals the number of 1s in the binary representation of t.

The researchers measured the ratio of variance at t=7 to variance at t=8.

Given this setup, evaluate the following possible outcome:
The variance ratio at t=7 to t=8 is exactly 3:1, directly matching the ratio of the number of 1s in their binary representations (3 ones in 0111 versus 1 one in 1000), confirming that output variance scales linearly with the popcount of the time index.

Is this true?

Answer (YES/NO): YES